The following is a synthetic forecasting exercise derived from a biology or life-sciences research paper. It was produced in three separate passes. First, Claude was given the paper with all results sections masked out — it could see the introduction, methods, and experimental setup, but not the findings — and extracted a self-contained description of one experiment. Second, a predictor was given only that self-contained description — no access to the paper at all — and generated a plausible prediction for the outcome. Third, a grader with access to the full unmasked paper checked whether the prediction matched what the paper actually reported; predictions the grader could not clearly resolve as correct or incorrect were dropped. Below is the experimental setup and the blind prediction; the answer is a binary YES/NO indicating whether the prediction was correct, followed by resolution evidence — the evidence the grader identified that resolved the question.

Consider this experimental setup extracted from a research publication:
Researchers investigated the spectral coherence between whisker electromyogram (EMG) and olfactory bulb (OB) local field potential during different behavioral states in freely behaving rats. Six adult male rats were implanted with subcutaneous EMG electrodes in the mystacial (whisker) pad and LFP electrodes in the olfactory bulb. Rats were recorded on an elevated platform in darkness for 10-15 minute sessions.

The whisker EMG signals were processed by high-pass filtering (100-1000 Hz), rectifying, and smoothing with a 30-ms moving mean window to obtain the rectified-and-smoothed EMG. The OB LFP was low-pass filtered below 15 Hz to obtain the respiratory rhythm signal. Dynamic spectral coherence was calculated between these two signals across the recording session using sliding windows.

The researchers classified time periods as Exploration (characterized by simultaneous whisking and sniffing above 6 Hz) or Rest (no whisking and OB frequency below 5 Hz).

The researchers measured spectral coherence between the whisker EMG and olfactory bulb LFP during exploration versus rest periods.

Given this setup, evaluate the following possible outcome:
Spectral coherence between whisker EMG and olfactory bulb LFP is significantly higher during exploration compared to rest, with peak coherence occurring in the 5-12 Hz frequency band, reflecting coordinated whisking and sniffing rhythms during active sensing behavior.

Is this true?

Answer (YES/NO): YES